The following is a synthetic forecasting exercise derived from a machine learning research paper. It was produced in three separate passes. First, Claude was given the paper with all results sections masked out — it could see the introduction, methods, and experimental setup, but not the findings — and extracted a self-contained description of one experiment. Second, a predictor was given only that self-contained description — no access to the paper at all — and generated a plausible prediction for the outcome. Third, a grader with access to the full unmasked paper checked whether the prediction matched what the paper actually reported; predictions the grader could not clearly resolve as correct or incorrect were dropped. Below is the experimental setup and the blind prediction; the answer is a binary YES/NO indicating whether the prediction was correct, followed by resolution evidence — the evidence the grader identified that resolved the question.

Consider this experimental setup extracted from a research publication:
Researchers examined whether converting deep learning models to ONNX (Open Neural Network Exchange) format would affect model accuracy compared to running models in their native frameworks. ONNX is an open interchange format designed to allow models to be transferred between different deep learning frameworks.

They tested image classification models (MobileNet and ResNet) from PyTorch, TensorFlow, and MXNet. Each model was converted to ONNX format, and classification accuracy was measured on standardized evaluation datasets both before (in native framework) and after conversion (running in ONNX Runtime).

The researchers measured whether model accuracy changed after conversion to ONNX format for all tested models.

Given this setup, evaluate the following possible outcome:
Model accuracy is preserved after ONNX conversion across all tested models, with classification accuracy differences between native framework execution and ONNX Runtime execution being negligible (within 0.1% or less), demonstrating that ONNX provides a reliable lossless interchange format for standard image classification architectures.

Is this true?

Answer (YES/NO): YES